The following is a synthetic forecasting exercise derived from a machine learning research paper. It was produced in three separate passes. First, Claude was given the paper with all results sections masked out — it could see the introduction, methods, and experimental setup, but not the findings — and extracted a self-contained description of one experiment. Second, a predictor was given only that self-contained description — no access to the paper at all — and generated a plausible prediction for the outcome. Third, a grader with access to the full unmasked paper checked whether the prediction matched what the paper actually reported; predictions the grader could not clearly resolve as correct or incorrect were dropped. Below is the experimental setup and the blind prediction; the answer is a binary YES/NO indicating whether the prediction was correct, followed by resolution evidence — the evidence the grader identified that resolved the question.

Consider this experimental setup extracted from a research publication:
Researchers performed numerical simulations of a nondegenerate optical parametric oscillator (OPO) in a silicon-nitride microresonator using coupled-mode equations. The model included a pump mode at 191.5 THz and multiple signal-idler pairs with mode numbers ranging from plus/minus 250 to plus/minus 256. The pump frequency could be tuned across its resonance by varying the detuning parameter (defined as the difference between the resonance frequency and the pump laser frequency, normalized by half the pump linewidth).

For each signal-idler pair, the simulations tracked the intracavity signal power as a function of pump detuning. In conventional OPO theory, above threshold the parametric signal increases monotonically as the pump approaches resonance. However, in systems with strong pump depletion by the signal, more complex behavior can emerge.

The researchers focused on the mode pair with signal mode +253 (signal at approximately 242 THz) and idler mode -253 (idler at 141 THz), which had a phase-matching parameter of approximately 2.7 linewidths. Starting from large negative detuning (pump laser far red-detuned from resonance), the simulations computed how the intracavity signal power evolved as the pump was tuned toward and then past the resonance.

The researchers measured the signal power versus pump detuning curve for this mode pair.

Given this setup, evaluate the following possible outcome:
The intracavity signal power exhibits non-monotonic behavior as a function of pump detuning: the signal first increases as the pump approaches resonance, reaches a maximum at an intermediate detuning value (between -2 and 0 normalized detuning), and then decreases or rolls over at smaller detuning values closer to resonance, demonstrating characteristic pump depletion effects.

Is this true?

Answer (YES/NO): NO